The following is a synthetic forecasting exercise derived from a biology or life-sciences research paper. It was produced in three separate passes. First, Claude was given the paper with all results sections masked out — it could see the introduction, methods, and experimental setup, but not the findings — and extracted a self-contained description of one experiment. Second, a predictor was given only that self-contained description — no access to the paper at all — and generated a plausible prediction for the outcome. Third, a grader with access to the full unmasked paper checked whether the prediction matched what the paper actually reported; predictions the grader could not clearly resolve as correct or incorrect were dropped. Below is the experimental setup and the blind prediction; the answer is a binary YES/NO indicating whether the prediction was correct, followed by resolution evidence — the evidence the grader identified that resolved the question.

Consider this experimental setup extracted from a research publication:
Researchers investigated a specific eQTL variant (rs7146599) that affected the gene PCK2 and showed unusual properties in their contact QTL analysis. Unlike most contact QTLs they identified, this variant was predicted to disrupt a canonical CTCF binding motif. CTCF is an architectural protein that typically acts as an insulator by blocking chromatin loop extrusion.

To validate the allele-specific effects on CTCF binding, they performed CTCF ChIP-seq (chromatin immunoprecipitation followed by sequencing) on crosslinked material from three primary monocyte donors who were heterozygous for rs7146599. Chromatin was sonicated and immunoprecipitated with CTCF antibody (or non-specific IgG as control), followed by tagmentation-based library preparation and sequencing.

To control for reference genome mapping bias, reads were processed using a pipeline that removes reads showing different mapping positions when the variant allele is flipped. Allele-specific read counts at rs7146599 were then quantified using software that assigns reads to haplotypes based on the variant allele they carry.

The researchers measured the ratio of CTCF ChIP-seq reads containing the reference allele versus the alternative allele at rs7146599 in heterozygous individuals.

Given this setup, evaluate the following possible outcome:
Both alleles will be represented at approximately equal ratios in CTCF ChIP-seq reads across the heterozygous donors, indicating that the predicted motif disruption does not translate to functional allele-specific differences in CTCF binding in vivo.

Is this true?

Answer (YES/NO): NO